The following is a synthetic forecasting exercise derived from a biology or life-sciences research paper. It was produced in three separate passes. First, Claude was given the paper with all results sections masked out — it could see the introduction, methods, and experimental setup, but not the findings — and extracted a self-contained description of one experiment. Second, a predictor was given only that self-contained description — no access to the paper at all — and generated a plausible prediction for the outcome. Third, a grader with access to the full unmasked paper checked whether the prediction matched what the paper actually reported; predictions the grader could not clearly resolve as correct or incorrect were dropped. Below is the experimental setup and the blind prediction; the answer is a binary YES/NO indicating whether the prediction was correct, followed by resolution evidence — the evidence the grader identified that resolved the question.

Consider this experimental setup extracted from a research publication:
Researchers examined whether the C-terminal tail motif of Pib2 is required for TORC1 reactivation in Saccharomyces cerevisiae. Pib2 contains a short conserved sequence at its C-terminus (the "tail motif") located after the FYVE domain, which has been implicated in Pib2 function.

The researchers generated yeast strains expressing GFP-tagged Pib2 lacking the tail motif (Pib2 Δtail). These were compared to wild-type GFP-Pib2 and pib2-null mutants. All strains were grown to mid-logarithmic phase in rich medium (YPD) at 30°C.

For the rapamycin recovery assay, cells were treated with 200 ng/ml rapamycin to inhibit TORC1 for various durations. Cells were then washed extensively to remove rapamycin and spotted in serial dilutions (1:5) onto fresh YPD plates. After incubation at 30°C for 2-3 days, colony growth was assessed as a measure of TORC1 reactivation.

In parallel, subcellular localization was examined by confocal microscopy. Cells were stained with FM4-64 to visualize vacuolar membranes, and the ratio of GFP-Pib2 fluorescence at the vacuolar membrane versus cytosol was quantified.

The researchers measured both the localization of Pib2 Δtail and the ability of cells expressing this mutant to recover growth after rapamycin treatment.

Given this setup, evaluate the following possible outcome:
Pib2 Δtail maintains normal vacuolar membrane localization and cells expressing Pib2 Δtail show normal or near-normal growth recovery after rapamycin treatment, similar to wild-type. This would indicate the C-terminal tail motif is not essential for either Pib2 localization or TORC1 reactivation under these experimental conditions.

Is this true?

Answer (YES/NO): NO